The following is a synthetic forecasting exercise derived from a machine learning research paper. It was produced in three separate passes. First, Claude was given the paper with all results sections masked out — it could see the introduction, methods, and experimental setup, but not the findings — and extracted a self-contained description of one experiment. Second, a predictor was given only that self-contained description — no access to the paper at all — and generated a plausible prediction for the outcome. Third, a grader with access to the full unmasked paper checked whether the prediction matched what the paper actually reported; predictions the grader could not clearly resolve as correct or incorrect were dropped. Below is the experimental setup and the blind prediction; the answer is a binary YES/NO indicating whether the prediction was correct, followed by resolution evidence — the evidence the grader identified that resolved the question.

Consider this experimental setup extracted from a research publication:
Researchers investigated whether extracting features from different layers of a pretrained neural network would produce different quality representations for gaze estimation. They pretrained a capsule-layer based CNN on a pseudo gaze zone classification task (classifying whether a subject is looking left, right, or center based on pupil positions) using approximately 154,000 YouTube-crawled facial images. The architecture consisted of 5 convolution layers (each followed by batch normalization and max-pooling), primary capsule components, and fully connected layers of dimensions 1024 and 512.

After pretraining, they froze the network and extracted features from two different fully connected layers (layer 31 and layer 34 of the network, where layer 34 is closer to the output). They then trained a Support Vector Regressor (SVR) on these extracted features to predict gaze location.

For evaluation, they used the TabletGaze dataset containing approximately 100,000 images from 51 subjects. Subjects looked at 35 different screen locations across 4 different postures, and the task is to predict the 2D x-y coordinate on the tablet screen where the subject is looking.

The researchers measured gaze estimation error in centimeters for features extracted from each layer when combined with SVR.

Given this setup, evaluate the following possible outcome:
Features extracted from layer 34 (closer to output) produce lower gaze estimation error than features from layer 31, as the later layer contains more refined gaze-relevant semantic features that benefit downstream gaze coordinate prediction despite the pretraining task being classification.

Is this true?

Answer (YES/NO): YES